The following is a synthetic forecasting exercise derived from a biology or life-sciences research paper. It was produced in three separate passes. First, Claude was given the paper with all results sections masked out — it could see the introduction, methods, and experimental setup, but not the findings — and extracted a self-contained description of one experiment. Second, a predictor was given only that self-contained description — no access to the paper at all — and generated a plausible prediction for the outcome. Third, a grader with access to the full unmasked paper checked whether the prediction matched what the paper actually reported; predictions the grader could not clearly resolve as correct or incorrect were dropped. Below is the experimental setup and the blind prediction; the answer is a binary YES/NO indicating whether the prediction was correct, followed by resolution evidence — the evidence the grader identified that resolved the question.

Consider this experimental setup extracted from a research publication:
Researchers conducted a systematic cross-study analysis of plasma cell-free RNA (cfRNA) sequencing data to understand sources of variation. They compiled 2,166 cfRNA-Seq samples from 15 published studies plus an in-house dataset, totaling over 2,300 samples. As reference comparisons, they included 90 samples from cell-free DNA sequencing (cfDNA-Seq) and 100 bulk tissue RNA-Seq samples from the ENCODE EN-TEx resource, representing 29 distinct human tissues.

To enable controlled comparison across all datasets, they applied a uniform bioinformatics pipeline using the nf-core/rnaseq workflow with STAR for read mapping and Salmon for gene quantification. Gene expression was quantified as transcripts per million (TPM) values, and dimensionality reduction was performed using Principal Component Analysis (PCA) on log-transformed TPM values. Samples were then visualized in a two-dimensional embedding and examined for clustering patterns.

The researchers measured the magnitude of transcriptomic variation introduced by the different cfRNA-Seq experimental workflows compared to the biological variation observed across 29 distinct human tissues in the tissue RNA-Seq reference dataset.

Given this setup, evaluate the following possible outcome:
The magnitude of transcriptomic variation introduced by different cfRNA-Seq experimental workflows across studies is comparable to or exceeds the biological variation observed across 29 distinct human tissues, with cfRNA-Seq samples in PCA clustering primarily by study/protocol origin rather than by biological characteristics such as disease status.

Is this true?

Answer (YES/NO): YES